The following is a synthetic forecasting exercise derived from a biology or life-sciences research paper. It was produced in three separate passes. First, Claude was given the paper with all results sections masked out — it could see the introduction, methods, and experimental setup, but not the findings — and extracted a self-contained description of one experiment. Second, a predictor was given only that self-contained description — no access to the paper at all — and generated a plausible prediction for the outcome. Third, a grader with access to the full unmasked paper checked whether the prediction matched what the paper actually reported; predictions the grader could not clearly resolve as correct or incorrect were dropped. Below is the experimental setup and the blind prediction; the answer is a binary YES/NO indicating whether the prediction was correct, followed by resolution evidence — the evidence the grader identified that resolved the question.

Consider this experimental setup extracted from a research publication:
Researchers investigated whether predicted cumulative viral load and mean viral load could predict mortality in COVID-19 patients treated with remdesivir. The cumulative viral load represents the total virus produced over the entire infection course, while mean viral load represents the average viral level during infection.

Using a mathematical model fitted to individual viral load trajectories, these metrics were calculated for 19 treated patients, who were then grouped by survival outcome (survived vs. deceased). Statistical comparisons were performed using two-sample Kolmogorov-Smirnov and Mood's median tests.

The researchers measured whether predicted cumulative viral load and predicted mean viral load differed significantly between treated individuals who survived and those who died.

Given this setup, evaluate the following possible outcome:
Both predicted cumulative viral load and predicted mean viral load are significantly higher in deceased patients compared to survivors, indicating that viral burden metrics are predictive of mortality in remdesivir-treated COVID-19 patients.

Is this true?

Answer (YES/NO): NO